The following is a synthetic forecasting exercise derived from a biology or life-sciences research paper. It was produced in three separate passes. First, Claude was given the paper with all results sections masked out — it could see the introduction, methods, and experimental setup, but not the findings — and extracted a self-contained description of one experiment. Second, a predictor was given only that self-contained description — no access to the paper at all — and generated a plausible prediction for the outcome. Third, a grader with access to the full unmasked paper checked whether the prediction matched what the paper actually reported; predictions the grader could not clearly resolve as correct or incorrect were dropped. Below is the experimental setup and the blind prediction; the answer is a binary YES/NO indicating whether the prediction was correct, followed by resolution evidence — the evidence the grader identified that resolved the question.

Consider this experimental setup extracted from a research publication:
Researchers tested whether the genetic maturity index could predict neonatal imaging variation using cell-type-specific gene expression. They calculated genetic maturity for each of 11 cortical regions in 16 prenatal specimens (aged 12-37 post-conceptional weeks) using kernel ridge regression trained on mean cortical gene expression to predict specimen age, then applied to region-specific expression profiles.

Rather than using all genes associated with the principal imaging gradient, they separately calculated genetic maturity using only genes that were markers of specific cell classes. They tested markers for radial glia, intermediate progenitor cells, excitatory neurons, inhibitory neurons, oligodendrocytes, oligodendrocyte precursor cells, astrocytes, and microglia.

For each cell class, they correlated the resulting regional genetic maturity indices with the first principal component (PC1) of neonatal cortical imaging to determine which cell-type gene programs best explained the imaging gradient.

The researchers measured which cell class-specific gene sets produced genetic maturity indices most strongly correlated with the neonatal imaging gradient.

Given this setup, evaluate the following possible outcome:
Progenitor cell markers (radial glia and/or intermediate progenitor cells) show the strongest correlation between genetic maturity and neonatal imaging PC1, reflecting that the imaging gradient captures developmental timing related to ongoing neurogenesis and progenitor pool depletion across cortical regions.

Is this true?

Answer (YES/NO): NO